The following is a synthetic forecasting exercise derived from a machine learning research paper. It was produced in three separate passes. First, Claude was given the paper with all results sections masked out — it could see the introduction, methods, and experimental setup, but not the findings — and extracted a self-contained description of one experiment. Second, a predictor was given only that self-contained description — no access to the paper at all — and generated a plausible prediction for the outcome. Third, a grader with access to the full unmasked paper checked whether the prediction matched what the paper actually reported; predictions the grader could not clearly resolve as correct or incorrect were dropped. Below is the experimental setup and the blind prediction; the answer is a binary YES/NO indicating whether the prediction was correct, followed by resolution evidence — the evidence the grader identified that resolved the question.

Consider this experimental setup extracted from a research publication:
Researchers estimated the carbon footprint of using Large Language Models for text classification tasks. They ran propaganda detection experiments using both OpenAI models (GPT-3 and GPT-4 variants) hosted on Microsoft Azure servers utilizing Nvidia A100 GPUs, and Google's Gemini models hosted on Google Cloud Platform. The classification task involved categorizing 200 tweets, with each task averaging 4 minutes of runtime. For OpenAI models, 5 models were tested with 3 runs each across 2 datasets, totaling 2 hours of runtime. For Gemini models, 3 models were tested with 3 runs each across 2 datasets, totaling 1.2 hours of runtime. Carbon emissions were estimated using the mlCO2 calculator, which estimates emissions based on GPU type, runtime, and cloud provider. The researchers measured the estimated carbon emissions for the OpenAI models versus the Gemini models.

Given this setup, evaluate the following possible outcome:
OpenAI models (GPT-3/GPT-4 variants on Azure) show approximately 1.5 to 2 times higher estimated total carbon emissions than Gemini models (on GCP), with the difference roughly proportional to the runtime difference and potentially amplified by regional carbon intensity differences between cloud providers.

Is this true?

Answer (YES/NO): NO